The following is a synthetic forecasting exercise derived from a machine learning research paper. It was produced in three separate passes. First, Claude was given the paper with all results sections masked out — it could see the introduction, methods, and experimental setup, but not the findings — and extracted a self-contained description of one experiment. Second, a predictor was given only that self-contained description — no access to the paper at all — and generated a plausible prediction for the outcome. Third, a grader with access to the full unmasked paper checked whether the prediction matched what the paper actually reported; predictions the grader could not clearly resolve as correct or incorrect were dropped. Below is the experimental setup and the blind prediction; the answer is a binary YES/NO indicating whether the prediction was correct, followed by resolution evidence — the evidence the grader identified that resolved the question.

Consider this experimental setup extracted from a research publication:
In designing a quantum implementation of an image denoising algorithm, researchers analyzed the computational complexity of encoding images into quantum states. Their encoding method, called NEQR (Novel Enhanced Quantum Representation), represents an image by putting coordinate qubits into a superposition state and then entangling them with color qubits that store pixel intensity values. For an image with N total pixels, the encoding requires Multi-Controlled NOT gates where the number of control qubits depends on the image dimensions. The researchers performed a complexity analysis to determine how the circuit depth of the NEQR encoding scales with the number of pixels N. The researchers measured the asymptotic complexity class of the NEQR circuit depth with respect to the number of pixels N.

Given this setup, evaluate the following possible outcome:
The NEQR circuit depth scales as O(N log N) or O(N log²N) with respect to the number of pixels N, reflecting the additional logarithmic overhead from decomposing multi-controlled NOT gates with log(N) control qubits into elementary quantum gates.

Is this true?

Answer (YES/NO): YES